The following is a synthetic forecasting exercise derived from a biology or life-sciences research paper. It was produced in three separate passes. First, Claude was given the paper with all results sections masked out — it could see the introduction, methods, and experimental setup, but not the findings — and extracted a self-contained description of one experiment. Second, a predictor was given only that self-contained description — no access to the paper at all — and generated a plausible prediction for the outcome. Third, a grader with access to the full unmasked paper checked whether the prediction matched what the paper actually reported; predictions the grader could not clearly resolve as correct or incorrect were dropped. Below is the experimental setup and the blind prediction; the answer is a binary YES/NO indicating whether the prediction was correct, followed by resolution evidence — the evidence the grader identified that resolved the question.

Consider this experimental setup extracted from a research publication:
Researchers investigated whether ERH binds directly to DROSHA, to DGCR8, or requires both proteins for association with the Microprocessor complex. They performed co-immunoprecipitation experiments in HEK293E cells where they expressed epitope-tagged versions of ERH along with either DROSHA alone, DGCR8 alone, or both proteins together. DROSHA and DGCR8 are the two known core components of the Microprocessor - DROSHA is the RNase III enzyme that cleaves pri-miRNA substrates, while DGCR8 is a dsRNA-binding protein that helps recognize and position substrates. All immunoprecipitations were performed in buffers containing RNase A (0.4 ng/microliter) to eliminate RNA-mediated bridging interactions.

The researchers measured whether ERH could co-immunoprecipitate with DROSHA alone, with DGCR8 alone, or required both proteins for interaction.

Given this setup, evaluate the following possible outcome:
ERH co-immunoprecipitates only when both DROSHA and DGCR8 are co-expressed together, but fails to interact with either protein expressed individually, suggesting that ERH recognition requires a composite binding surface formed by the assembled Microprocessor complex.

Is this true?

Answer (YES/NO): NO